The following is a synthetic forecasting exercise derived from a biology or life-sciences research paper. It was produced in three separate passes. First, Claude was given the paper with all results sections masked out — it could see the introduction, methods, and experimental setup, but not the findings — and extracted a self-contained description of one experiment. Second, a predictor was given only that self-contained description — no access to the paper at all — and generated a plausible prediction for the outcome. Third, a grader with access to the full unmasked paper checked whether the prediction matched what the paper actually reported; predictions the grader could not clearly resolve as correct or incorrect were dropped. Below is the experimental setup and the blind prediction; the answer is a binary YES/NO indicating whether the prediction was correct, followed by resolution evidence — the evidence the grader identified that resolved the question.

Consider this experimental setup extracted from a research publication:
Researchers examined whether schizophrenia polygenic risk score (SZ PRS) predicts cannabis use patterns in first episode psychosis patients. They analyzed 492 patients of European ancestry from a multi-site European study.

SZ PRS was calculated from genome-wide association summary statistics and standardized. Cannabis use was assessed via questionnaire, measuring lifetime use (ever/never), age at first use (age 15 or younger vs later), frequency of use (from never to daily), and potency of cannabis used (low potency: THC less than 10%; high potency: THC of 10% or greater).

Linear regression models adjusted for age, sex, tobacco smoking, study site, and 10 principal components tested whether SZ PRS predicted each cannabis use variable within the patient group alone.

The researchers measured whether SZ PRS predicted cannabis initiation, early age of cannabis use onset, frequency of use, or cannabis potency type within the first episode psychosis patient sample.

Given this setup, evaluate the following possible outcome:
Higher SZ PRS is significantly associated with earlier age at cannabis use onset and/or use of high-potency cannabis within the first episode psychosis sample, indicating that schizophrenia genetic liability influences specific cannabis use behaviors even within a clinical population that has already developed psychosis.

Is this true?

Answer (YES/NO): NO